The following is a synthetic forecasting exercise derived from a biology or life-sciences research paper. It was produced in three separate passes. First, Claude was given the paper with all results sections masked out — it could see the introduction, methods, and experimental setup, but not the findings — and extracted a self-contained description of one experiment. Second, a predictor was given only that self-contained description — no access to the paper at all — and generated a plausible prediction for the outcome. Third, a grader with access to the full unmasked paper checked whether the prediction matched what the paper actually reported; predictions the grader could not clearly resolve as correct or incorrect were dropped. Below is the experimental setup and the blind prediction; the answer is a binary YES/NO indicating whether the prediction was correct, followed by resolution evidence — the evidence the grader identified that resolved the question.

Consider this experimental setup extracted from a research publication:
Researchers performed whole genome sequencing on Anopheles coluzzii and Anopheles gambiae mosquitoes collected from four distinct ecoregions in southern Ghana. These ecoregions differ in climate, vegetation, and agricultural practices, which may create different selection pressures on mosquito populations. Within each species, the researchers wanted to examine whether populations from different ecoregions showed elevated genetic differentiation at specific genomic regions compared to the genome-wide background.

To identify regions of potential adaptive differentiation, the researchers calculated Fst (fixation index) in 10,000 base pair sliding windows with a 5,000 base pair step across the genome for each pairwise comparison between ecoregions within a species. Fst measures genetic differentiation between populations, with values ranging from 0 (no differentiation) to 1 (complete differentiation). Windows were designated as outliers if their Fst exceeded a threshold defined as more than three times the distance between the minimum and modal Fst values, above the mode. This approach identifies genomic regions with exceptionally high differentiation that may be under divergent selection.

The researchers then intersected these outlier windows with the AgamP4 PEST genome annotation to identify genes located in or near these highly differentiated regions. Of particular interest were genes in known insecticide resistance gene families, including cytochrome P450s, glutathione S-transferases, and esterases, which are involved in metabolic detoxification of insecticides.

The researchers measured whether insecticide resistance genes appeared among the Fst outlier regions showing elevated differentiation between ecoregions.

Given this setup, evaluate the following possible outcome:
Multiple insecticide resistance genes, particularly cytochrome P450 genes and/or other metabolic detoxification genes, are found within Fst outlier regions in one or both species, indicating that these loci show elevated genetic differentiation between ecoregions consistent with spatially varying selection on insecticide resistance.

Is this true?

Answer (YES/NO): YES